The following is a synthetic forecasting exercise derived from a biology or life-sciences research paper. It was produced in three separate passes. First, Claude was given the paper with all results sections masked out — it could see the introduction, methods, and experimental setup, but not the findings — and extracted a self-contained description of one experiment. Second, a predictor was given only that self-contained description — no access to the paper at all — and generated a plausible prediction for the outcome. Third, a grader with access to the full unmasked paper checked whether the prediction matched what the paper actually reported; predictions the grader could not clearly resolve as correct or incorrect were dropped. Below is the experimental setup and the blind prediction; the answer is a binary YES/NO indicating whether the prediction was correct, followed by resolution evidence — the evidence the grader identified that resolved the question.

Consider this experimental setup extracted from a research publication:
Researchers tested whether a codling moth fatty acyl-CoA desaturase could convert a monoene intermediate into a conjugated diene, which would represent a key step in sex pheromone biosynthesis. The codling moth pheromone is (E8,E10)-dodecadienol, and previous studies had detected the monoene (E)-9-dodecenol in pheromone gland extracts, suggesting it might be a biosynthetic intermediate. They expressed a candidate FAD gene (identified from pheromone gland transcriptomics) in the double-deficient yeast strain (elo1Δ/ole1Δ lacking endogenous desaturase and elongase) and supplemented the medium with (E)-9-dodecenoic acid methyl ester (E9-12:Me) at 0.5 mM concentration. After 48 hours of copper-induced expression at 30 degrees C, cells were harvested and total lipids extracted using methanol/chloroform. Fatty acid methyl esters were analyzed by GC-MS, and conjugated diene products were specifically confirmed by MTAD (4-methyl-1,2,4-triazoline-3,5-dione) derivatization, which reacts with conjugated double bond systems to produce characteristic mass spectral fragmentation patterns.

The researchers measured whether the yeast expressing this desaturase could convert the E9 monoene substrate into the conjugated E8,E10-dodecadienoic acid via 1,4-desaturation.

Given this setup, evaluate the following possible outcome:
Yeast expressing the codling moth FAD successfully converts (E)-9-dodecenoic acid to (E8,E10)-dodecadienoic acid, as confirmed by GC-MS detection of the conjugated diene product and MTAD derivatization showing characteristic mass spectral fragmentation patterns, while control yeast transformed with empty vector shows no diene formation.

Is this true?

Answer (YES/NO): NO